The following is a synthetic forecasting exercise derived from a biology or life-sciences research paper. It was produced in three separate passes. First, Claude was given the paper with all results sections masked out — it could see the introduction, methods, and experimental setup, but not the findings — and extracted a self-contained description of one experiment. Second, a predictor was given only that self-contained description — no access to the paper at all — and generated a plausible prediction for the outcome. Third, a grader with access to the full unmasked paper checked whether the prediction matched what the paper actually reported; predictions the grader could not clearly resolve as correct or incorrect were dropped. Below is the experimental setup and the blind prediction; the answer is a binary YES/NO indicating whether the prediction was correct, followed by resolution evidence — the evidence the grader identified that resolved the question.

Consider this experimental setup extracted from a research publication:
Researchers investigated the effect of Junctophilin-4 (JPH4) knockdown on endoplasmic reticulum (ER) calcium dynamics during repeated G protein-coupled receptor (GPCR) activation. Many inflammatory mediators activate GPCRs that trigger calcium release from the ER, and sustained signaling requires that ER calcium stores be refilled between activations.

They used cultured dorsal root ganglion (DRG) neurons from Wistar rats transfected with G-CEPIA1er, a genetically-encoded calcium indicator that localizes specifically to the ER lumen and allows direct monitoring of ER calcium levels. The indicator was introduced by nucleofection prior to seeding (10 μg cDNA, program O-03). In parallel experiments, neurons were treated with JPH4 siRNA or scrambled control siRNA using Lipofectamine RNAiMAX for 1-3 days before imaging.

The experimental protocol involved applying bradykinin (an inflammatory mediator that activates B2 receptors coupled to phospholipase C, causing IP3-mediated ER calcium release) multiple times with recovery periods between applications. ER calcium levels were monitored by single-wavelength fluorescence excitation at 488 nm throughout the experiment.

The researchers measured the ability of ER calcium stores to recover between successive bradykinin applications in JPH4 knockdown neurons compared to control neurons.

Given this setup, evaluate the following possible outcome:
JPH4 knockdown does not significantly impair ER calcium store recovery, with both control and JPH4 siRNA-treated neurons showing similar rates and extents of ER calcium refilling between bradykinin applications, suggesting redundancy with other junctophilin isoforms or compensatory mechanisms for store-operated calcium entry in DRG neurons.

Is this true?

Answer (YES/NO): NO